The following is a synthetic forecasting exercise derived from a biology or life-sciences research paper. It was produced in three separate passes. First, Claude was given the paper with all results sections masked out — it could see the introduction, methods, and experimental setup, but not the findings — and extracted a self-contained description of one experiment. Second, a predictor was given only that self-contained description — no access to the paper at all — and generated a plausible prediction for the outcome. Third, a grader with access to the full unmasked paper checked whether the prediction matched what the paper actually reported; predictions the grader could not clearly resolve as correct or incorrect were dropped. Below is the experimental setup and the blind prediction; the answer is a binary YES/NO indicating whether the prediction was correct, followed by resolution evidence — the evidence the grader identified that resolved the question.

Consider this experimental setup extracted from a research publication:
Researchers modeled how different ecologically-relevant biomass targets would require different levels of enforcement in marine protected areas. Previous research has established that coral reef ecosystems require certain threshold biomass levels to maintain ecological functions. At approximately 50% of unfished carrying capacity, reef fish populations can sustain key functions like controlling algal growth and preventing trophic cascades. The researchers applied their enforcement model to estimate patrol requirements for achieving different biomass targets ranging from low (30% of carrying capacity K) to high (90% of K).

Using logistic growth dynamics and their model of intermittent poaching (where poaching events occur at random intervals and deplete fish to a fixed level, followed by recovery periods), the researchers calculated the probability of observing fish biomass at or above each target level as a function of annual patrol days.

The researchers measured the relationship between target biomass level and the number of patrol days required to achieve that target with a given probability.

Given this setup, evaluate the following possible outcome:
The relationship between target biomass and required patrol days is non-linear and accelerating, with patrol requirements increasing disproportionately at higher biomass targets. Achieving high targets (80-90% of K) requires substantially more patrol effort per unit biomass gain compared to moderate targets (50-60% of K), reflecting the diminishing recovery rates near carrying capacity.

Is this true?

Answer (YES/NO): YES